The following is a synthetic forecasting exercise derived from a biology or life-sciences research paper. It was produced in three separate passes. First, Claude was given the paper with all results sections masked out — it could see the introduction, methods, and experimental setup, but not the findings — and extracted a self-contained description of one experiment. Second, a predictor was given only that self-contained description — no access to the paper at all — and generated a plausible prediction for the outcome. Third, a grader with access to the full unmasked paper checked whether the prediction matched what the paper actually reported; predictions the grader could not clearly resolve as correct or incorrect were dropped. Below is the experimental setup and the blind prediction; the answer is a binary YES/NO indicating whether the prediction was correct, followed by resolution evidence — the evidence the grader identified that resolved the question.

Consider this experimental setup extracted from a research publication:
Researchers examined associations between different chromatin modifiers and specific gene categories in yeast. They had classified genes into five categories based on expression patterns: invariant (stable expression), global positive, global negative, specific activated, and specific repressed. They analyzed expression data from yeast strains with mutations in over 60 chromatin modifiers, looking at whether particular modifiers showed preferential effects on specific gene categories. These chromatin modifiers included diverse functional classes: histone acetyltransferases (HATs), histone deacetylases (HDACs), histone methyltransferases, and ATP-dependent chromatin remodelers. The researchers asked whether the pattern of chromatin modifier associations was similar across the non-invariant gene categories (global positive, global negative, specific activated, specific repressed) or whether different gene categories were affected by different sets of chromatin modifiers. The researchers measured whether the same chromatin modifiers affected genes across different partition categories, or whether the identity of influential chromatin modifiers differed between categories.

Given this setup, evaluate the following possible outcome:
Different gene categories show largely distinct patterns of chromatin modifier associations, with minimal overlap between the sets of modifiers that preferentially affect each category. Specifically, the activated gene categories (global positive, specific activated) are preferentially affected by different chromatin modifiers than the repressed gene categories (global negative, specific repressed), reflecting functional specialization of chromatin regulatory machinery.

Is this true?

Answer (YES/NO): NO